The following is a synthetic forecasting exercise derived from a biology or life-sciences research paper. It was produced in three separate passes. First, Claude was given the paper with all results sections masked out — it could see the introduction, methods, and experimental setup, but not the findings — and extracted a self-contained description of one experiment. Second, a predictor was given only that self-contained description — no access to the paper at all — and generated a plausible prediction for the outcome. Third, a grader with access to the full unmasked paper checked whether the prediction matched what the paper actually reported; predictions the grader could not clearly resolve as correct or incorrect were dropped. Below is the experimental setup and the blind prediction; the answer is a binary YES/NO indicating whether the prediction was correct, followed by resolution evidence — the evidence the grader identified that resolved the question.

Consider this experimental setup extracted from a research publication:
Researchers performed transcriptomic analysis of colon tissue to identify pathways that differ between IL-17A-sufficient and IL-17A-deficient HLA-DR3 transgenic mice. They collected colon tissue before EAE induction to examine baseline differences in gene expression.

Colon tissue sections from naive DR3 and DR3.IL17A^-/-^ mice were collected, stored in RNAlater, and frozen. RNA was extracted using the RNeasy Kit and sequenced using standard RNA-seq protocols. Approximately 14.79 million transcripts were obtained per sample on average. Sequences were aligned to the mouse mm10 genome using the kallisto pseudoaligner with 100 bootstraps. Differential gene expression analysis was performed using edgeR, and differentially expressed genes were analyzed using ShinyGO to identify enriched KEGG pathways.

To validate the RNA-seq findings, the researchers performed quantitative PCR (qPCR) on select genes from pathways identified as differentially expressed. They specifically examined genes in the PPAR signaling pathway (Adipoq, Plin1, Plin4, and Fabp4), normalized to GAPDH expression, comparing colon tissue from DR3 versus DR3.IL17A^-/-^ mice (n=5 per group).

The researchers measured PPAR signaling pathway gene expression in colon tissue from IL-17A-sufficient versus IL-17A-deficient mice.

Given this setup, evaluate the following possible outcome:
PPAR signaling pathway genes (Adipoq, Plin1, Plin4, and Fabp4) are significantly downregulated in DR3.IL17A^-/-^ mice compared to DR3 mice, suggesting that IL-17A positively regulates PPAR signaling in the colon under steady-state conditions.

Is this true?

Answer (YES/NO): NO